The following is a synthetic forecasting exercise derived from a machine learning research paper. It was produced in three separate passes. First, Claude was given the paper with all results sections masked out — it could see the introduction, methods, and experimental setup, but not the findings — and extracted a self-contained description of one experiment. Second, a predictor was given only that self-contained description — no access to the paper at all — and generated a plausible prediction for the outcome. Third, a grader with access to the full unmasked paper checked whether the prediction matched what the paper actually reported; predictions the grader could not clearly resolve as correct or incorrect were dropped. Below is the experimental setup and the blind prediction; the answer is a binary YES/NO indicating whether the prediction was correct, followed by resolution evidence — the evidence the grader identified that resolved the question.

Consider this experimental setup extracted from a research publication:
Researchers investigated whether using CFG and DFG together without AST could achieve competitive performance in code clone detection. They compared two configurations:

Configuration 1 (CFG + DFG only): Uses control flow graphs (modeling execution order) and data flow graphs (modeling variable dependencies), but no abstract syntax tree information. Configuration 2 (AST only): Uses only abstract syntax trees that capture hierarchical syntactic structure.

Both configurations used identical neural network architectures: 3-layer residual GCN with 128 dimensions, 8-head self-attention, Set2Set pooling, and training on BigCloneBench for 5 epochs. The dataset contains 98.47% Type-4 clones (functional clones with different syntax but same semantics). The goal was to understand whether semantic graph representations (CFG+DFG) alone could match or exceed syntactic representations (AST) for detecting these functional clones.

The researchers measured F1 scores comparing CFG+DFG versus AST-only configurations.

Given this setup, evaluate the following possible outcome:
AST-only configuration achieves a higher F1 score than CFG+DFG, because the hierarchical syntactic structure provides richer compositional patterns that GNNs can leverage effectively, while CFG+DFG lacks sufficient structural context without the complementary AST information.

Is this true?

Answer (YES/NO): YES